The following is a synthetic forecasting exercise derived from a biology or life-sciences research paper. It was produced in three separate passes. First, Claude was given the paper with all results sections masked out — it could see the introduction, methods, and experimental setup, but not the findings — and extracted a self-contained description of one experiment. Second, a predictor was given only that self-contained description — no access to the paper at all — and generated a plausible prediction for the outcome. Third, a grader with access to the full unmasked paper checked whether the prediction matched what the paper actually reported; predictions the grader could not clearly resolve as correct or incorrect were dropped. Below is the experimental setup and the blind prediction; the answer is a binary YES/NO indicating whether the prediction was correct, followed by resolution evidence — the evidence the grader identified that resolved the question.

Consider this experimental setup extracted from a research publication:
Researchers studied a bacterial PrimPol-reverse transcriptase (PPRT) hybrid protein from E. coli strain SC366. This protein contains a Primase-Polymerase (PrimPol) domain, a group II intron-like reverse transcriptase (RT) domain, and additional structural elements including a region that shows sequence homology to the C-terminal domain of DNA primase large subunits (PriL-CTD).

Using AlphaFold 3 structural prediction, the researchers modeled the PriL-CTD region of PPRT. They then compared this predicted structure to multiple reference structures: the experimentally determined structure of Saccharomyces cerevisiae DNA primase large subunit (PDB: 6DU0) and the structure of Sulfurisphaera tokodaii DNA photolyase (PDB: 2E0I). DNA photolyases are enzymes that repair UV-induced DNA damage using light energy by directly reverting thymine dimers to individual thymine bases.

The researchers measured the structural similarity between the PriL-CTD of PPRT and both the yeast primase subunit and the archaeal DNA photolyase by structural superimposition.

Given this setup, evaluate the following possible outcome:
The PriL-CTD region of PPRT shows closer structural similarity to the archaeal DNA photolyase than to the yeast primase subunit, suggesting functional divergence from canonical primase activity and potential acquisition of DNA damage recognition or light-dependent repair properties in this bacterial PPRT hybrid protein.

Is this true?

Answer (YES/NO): NO